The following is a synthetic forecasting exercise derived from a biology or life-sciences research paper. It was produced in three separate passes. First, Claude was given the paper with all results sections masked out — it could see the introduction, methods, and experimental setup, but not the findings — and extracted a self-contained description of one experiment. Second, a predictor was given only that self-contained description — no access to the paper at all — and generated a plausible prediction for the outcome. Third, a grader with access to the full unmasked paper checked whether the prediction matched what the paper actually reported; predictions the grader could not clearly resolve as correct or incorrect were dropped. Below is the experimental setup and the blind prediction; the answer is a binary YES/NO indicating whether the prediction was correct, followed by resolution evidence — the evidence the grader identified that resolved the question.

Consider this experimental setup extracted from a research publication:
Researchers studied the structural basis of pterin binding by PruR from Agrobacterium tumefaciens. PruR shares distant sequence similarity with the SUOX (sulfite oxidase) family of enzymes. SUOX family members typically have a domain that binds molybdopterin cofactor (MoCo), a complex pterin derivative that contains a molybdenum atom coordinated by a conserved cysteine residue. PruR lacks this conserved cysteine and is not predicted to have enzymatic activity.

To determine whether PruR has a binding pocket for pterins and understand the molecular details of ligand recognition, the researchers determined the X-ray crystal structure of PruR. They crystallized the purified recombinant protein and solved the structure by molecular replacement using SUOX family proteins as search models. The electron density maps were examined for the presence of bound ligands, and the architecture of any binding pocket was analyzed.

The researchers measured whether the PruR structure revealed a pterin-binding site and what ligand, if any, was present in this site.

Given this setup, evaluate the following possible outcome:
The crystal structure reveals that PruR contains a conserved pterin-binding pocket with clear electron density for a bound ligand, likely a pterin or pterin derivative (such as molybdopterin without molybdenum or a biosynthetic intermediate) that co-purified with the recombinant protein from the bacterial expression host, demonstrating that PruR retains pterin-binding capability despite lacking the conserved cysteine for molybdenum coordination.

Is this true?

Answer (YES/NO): NO